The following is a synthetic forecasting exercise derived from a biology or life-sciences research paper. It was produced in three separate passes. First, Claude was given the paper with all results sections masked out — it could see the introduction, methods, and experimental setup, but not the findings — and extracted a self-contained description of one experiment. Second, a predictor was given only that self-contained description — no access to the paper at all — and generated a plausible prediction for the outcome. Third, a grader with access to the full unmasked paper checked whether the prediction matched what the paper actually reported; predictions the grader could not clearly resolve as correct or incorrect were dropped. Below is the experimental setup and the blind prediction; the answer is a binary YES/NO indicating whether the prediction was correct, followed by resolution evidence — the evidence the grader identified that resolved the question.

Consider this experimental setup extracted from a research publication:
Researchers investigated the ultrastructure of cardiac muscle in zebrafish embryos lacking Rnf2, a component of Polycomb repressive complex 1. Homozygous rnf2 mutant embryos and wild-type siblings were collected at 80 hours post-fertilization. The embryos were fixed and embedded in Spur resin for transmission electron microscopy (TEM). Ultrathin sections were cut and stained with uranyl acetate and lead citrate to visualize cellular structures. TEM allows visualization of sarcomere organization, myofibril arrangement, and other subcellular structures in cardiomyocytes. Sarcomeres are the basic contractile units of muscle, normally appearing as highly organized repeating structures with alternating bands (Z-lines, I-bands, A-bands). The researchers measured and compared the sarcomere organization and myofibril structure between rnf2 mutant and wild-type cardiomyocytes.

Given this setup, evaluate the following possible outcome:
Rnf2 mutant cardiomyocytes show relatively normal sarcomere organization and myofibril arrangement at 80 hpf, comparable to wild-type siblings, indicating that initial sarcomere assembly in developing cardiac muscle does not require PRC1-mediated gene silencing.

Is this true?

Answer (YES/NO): NO